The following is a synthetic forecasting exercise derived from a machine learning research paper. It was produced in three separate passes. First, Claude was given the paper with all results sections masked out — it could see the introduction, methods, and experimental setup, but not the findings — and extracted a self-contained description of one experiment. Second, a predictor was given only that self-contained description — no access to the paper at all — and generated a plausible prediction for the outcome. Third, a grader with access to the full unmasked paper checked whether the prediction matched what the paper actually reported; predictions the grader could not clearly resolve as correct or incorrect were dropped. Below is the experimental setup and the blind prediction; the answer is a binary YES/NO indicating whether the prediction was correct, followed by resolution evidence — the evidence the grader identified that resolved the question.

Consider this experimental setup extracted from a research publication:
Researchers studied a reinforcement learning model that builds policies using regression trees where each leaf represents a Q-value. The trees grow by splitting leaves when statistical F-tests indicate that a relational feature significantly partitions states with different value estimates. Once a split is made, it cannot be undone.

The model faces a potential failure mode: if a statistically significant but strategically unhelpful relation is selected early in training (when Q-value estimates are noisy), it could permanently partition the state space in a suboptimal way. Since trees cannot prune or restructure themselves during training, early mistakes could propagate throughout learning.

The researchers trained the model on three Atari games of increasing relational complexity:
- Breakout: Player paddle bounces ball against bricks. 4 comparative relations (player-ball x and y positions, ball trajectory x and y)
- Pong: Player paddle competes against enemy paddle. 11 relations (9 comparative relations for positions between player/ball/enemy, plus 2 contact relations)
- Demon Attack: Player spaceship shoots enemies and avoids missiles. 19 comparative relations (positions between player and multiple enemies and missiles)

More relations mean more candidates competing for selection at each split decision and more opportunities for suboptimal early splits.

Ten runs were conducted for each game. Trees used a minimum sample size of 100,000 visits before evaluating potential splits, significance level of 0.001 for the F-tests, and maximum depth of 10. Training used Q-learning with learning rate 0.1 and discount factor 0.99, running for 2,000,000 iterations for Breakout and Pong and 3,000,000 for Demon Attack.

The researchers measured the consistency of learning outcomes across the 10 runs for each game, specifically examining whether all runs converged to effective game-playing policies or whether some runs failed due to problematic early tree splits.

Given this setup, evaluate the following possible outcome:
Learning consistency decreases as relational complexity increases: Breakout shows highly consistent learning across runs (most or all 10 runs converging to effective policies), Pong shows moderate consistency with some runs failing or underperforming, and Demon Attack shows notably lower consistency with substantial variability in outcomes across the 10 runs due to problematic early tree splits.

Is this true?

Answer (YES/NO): NO